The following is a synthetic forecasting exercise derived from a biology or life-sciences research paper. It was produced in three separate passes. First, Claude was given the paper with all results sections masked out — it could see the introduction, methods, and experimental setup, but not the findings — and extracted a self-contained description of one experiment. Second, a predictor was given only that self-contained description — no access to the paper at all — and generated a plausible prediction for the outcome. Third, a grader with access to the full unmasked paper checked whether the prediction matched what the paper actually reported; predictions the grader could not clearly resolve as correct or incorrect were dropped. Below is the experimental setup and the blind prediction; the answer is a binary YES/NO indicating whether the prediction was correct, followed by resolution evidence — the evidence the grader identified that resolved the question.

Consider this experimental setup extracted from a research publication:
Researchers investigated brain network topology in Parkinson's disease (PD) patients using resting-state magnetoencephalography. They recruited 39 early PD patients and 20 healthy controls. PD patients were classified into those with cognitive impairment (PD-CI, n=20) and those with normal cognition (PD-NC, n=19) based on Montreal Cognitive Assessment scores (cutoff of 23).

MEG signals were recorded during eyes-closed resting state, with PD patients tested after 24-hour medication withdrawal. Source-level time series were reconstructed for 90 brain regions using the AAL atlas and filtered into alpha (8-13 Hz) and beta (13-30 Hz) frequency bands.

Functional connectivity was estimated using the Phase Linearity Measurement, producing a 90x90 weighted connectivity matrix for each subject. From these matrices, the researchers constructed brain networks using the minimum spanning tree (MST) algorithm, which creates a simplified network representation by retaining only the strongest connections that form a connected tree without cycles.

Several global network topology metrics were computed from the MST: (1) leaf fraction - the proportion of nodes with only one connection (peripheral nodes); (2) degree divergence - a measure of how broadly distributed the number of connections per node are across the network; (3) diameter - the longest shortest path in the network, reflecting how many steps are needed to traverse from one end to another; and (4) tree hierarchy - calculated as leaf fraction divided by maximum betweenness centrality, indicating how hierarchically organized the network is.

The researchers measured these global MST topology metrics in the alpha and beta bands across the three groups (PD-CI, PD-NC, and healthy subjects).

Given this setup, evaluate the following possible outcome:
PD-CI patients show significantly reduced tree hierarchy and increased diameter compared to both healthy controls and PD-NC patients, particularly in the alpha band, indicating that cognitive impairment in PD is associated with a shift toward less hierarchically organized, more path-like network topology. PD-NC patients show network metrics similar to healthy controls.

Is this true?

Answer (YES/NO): NO